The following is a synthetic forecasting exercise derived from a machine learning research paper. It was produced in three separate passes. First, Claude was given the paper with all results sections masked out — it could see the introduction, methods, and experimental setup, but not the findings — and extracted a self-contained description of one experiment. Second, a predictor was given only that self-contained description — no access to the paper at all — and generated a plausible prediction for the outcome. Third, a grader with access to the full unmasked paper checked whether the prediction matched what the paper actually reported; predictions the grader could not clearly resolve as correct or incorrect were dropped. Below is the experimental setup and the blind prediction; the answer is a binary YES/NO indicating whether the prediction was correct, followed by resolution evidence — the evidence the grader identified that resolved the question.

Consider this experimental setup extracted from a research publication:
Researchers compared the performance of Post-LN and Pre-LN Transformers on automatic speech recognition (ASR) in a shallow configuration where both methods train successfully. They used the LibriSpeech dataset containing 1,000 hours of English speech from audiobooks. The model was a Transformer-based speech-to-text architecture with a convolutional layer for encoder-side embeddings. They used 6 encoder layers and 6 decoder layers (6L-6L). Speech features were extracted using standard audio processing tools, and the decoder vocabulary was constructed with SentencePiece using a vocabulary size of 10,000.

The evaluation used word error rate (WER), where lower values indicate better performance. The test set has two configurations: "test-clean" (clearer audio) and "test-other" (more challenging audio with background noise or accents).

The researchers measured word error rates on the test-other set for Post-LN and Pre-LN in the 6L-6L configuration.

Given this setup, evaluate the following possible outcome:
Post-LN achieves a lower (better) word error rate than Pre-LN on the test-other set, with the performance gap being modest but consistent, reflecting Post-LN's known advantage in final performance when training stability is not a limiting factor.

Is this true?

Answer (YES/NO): YES